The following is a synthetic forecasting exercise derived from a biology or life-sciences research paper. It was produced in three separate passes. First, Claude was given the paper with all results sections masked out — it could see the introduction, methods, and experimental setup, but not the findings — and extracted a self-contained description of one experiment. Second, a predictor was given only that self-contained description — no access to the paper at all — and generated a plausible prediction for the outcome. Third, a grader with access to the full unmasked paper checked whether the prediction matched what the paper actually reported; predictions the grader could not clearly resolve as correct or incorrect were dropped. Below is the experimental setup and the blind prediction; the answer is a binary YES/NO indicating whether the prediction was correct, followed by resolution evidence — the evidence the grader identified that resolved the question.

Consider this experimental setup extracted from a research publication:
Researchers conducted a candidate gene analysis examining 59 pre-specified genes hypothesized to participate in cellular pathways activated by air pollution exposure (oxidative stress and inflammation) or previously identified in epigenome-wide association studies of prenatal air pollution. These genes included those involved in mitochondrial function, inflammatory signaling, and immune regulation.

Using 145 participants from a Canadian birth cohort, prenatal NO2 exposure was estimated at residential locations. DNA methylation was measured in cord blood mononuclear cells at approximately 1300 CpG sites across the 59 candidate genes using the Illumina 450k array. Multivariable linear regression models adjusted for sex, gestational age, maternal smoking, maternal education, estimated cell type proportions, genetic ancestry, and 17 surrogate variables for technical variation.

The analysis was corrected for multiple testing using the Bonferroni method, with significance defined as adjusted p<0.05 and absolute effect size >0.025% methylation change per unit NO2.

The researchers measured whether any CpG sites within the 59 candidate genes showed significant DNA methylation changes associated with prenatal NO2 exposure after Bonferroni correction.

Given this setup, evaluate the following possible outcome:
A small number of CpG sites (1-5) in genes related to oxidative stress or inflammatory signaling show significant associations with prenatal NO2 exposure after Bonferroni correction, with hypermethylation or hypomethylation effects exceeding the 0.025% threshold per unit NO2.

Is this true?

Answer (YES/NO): NO